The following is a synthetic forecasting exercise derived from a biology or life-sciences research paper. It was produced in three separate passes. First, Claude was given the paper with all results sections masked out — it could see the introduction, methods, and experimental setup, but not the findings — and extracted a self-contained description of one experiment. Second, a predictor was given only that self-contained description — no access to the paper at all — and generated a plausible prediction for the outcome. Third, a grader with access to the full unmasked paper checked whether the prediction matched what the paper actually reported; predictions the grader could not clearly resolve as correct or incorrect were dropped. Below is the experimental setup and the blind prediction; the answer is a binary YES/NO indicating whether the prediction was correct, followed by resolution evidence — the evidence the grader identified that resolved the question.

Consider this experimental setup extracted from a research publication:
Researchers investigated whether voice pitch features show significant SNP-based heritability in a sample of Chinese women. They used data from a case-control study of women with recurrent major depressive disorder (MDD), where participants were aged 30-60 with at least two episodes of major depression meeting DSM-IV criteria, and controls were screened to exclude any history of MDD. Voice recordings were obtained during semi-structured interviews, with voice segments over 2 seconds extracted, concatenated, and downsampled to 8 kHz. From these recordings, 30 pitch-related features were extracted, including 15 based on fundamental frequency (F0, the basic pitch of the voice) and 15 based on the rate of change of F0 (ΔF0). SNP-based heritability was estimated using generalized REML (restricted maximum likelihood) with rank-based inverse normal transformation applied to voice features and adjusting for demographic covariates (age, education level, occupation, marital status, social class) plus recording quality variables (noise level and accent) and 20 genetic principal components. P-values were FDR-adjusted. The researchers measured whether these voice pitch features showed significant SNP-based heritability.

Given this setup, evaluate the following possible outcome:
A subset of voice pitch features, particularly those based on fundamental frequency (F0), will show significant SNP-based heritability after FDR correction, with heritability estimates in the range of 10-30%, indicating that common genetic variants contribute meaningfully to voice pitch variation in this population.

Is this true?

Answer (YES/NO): NO